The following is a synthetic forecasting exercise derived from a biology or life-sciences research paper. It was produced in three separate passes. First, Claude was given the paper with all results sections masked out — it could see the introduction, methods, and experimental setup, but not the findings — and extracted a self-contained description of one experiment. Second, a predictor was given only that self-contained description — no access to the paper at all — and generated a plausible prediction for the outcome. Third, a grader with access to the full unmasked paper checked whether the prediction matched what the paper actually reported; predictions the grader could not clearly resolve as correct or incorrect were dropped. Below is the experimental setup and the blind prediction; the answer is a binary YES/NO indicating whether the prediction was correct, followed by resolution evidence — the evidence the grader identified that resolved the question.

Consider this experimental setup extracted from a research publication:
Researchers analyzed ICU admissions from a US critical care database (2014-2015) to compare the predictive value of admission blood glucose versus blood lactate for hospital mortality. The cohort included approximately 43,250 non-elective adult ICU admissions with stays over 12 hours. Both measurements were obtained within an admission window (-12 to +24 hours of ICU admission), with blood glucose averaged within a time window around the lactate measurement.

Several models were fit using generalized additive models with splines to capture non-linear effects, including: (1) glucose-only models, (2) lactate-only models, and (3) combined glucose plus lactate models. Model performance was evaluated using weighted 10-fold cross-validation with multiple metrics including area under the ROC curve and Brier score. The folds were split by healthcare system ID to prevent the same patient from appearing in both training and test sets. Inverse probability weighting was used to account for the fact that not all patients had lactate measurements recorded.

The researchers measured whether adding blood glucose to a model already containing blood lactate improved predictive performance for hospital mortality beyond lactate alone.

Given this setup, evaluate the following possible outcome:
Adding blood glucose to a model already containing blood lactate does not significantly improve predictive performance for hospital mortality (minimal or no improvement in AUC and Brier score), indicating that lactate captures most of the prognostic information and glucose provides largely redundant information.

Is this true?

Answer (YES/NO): NO